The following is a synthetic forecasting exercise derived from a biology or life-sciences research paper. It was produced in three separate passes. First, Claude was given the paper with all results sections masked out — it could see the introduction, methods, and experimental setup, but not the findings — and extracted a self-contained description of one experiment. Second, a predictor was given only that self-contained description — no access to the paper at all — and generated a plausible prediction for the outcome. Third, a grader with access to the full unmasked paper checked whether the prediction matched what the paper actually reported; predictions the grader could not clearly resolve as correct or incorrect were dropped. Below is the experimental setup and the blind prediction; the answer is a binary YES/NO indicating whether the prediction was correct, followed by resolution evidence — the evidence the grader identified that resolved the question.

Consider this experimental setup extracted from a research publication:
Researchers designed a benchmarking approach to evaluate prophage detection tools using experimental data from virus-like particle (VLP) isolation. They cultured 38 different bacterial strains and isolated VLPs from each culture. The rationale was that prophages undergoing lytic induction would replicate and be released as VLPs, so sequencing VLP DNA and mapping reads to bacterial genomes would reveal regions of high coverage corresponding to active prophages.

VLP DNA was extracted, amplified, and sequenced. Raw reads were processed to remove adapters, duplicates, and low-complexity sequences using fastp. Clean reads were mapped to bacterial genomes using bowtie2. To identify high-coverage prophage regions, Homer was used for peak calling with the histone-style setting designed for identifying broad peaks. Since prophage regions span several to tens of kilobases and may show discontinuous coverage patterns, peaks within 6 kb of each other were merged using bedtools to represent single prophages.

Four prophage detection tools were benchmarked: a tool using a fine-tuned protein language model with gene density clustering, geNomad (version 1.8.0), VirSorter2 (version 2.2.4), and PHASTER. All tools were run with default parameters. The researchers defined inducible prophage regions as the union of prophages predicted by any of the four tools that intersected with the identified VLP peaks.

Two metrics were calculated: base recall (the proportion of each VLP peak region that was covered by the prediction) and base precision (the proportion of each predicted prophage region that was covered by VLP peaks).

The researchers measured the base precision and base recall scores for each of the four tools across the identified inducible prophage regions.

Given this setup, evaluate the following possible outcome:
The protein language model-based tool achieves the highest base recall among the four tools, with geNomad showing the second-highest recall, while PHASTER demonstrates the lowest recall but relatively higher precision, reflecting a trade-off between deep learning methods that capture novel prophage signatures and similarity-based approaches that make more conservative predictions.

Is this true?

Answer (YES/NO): NO